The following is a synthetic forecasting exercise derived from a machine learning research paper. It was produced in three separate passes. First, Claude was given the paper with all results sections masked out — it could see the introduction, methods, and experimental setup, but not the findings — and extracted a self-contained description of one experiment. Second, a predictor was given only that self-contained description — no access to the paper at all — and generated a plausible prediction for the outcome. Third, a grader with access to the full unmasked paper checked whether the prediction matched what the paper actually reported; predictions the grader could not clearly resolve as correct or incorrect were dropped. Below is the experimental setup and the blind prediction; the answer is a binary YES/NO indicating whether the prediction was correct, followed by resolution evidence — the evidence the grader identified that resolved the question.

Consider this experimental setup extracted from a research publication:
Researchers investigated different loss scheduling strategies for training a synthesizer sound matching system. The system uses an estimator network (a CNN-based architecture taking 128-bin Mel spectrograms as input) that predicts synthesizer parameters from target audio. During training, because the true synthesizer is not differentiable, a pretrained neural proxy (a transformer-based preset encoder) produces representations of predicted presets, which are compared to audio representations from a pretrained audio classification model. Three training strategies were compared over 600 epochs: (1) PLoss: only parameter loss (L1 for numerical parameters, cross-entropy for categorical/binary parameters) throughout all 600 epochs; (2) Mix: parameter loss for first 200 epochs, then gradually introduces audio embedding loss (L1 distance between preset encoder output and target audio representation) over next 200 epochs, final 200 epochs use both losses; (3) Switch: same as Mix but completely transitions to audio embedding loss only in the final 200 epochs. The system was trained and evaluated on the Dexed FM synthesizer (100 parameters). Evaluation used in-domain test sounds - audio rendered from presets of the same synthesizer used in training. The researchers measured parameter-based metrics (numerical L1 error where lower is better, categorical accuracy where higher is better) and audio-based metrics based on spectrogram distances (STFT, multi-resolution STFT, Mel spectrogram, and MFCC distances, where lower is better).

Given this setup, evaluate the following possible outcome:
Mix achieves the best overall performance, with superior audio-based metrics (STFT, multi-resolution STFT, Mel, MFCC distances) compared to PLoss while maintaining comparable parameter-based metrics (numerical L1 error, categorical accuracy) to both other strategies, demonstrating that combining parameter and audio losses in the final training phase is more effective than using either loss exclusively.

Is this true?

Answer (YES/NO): NO